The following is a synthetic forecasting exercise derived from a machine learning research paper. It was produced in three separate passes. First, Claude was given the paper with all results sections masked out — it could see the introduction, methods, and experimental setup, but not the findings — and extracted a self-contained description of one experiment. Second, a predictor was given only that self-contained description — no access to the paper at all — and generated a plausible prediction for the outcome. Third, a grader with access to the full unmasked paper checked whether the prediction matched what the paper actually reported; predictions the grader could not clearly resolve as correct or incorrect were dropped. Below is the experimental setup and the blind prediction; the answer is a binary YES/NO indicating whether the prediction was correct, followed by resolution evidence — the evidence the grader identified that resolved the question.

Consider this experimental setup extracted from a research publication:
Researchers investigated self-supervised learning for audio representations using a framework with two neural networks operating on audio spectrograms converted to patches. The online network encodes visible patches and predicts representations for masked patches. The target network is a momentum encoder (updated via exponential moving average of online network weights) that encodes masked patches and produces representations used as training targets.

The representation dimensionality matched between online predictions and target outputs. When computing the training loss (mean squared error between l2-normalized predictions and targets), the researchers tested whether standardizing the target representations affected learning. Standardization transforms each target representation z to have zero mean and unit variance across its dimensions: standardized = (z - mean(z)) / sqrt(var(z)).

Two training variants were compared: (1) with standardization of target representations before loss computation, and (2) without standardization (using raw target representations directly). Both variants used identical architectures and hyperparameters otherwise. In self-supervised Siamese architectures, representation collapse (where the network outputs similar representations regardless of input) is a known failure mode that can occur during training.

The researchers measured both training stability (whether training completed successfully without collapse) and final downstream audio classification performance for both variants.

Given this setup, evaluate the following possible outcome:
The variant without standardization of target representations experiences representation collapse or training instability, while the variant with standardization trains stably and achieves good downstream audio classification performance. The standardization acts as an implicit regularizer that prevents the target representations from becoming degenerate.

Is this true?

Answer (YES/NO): YES